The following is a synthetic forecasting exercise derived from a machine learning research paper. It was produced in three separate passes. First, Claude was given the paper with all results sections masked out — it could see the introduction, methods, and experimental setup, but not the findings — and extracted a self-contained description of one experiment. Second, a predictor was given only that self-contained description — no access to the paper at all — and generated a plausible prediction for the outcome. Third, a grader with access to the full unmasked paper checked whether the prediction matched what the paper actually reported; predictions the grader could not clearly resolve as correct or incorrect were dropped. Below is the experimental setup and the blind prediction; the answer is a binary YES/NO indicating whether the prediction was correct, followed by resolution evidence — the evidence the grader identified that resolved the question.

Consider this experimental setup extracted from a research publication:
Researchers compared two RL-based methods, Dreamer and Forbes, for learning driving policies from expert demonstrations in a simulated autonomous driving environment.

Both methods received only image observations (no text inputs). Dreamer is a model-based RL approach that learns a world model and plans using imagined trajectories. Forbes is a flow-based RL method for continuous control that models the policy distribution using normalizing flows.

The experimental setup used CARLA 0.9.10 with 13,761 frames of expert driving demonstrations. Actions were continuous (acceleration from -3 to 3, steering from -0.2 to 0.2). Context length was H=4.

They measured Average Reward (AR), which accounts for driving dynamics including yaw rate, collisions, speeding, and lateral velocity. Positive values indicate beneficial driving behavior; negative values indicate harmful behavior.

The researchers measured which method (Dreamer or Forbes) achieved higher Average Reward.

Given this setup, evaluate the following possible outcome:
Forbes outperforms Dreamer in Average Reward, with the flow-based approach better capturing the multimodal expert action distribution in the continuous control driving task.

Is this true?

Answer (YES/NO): YES